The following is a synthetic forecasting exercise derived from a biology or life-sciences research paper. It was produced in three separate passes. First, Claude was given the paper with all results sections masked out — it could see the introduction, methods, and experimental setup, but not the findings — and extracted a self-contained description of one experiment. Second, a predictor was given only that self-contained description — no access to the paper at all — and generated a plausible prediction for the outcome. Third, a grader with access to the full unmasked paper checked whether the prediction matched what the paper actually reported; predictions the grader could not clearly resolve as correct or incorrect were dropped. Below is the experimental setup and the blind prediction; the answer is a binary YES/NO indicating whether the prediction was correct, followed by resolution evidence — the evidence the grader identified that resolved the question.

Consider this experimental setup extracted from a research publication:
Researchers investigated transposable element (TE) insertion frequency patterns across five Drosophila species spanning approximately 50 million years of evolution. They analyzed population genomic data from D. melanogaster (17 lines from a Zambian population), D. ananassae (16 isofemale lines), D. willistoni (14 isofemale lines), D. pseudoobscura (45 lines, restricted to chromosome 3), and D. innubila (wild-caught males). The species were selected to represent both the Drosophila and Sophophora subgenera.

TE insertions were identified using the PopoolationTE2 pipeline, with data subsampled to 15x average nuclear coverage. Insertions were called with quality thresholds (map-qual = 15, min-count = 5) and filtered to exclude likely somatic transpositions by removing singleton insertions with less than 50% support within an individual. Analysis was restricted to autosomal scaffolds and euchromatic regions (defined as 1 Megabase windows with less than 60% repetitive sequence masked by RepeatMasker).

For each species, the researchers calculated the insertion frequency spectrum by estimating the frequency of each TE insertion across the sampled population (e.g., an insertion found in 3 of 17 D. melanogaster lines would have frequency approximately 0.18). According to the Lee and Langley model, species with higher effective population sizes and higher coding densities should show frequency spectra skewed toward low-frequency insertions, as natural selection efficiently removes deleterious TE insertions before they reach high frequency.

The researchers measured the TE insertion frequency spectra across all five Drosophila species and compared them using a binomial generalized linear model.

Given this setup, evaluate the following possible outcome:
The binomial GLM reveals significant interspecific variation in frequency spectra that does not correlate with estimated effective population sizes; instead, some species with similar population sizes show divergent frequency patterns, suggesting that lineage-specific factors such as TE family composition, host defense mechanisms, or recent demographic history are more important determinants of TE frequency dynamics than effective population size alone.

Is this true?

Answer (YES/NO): NO